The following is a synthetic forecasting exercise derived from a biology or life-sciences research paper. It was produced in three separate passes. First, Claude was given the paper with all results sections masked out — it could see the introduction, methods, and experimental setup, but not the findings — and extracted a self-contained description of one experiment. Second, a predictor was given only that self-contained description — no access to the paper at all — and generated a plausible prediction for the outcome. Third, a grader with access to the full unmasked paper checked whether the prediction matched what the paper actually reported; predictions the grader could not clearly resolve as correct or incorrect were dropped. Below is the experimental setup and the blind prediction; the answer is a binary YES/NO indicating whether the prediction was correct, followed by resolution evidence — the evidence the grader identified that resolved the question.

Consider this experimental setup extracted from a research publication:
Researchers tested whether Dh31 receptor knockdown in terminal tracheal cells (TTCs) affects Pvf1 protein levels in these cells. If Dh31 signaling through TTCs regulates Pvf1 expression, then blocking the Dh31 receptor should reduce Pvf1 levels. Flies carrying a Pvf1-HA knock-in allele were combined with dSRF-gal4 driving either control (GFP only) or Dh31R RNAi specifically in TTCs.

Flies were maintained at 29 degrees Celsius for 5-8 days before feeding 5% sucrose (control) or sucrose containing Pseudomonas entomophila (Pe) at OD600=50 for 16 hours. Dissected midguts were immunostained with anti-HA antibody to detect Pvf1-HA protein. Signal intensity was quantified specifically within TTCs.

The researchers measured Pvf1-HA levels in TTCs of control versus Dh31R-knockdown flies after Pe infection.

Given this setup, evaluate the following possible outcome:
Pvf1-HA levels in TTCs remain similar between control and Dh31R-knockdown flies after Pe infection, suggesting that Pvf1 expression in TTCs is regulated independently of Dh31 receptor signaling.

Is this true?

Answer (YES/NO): NO